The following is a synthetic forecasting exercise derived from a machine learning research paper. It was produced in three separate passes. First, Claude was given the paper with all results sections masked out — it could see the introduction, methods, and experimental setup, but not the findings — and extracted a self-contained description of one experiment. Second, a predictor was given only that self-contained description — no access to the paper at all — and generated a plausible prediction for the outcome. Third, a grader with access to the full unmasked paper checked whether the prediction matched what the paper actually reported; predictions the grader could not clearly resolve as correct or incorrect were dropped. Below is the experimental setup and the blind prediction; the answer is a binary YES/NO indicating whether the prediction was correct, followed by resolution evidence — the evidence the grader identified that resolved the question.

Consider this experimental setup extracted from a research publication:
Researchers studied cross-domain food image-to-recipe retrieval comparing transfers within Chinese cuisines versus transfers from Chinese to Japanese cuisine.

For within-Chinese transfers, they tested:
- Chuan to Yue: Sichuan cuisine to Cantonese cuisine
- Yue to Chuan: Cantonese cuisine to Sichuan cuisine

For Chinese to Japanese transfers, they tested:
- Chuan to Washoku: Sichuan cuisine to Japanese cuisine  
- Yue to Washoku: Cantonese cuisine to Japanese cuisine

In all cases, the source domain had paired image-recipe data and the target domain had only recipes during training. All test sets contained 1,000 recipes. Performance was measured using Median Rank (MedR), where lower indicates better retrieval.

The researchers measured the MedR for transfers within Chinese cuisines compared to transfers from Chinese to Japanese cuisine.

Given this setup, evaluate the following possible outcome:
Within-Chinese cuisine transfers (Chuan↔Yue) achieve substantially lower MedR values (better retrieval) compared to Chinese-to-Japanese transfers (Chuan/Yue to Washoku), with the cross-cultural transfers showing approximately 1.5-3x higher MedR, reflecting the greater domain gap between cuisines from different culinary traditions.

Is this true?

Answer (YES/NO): YES